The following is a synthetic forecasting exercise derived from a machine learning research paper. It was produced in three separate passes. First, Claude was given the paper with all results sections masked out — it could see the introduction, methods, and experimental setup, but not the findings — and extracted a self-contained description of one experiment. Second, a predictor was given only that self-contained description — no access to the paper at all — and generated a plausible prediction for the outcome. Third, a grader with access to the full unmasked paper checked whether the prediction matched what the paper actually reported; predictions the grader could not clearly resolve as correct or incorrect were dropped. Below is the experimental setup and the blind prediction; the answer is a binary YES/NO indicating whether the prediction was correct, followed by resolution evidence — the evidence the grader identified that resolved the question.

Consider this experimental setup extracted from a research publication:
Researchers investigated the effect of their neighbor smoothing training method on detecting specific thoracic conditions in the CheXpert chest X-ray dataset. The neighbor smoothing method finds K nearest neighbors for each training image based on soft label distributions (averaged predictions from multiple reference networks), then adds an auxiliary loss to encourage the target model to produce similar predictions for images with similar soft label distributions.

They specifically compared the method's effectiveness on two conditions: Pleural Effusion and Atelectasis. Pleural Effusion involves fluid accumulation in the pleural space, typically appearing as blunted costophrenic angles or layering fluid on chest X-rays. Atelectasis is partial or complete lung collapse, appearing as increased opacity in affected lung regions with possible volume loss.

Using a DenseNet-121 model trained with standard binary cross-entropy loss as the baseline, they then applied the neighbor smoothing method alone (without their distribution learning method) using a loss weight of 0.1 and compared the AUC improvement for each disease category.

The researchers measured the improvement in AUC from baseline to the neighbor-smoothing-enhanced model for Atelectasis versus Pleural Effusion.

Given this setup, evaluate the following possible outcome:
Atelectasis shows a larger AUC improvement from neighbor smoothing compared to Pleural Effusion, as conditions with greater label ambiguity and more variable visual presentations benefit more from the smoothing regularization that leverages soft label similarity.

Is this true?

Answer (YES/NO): YES